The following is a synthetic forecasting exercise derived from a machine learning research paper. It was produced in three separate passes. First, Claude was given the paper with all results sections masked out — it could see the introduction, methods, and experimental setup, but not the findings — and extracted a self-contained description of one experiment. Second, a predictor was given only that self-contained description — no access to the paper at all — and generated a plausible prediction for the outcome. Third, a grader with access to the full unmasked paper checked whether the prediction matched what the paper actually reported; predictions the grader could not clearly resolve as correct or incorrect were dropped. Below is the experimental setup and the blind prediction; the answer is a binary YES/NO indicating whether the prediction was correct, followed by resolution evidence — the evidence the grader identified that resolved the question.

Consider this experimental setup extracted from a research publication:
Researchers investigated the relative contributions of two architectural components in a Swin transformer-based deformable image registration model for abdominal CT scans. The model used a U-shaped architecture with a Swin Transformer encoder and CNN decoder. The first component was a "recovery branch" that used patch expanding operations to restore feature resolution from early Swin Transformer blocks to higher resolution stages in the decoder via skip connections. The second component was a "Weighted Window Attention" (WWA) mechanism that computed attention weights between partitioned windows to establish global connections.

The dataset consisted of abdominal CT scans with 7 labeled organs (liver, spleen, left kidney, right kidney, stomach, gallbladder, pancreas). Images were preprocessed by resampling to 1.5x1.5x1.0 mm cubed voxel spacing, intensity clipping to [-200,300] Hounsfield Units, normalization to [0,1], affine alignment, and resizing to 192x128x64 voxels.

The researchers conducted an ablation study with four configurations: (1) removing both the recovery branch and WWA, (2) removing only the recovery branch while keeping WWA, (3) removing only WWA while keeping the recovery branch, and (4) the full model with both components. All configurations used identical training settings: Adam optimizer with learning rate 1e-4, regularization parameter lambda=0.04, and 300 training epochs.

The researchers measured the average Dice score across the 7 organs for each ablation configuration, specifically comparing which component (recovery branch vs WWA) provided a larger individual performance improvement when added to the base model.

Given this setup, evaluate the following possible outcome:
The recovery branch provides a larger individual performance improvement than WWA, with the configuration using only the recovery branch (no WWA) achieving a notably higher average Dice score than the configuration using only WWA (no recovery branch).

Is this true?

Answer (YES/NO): YES